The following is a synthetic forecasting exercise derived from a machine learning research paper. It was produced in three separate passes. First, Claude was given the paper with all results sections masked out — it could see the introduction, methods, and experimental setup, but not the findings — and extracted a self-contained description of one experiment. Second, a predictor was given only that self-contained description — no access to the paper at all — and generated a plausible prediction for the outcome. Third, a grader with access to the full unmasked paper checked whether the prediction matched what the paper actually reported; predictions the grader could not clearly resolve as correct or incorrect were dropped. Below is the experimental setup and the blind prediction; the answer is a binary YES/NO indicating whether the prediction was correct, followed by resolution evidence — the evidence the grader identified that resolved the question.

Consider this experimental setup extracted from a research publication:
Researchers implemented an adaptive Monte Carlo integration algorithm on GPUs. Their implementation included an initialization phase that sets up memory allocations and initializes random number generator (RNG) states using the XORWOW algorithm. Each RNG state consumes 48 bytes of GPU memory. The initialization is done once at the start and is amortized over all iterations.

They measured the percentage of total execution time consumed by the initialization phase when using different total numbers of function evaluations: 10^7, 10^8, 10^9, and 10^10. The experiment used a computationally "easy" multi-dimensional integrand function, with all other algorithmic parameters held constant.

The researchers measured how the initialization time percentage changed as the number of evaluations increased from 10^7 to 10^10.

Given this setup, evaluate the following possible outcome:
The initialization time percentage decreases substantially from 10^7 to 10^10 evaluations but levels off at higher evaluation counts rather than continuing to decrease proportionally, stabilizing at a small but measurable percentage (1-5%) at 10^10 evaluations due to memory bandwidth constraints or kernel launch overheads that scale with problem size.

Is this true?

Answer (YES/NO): NO